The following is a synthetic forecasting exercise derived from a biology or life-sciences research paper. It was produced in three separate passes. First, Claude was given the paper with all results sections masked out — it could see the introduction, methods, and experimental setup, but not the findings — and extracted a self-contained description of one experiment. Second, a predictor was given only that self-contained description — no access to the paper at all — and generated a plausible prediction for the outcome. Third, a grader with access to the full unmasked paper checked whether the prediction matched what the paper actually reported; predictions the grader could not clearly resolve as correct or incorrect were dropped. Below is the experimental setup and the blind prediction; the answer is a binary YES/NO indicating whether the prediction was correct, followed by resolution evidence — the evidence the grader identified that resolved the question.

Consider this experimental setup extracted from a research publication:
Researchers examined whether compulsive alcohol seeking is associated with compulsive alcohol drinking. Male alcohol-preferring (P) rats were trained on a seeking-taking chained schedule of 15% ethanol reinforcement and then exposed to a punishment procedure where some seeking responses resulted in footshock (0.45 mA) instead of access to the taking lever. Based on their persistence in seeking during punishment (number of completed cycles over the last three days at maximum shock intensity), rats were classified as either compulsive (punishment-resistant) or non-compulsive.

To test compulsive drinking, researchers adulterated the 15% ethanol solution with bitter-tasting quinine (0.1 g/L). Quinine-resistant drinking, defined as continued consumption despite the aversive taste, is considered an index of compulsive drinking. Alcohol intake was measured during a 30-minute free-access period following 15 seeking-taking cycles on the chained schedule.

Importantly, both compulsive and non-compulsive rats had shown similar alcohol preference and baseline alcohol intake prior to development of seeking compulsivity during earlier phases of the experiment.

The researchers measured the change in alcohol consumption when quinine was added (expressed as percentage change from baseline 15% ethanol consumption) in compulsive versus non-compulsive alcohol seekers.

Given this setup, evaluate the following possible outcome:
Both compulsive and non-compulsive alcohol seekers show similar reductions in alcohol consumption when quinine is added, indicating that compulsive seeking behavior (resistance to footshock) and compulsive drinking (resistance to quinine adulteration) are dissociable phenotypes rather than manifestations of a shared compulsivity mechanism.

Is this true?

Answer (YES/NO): NO